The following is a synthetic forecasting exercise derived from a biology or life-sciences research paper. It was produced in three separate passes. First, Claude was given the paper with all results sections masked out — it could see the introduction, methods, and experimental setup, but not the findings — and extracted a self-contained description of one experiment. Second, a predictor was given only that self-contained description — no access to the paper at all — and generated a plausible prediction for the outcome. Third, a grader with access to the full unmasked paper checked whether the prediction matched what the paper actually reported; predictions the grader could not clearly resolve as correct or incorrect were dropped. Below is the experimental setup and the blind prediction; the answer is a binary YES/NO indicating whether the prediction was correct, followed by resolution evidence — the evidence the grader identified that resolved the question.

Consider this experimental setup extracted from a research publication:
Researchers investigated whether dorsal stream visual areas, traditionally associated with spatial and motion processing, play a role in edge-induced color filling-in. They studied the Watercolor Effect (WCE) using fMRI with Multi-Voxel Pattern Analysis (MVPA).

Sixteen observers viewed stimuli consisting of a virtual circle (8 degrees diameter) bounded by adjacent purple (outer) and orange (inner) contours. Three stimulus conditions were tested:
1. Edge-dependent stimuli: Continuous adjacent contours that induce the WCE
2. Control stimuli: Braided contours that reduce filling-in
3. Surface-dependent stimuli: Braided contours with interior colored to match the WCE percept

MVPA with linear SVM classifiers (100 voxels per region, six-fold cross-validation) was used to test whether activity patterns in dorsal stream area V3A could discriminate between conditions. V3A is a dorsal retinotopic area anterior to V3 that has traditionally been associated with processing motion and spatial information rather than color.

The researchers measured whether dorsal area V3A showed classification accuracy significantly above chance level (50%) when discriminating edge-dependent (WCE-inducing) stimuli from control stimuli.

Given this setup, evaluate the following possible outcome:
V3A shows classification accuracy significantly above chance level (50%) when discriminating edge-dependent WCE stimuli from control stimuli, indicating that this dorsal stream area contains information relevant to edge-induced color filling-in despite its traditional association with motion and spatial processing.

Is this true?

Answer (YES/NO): YES